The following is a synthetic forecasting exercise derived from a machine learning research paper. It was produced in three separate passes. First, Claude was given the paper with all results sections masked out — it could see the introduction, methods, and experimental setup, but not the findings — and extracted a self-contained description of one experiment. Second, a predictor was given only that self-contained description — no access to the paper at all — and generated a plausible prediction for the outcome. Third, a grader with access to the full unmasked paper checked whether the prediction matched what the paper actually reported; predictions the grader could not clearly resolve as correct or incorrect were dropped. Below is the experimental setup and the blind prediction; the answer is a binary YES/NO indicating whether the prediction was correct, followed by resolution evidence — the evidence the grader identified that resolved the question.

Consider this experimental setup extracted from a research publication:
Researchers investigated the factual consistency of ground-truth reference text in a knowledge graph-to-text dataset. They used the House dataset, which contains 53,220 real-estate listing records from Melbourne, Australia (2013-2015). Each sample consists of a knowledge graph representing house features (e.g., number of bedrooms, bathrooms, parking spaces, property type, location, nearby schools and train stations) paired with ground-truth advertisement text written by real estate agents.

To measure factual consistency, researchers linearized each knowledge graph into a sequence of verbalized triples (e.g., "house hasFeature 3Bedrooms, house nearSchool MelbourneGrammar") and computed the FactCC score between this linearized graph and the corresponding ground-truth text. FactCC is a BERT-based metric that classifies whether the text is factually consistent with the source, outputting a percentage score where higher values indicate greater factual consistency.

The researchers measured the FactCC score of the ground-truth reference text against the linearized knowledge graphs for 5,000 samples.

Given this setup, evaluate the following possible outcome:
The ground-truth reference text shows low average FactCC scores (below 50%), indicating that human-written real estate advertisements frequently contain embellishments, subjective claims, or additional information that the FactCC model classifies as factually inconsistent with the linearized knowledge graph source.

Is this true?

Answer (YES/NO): YES